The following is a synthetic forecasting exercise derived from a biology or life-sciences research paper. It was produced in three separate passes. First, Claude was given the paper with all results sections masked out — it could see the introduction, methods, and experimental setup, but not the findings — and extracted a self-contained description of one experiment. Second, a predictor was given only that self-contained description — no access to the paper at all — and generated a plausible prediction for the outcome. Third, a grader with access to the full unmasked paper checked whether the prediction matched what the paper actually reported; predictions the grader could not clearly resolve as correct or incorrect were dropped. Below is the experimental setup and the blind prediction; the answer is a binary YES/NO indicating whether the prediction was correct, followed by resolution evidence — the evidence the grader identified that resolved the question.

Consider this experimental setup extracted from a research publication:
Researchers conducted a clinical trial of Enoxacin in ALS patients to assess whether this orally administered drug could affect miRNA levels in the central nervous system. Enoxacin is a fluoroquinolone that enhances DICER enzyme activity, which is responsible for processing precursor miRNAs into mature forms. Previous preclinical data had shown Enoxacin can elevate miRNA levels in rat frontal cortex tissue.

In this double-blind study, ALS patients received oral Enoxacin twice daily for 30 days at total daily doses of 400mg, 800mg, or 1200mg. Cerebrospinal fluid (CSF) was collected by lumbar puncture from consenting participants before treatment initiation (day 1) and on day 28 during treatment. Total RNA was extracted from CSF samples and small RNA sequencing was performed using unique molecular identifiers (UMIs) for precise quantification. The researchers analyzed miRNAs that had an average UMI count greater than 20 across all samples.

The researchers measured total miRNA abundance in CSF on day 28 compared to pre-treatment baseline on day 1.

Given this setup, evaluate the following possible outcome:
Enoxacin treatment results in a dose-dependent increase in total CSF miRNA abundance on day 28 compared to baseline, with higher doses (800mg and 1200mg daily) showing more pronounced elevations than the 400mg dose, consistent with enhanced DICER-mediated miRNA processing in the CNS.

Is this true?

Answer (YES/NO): NO